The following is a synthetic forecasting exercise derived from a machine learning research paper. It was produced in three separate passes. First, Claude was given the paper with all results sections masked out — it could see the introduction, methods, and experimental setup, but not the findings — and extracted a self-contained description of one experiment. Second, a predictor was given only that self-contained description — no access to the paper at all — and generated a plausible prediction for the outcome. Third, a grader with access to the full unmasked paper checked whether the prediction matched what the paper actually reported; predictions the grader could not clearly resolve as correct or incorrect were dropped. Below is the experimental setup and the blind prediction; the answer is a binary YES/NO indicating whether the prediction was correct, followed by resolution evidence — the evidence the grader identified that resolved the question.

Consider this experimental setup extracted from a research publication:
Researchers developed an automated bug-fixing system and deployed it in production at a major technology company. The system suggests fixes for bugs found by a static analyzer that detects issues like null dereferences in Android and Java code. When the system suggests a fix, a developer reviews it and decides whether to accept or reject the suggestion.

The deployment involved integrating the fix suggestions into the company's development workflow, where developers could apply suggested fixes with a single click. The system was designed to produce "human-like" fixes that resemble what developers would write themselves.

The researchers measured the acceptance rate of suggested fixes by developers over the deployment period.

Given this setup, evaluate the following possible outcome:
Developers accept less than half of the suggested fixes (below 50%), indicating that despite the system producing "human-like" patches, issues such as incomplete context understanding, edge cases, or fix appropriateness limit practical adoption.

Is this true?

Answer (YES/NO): YES